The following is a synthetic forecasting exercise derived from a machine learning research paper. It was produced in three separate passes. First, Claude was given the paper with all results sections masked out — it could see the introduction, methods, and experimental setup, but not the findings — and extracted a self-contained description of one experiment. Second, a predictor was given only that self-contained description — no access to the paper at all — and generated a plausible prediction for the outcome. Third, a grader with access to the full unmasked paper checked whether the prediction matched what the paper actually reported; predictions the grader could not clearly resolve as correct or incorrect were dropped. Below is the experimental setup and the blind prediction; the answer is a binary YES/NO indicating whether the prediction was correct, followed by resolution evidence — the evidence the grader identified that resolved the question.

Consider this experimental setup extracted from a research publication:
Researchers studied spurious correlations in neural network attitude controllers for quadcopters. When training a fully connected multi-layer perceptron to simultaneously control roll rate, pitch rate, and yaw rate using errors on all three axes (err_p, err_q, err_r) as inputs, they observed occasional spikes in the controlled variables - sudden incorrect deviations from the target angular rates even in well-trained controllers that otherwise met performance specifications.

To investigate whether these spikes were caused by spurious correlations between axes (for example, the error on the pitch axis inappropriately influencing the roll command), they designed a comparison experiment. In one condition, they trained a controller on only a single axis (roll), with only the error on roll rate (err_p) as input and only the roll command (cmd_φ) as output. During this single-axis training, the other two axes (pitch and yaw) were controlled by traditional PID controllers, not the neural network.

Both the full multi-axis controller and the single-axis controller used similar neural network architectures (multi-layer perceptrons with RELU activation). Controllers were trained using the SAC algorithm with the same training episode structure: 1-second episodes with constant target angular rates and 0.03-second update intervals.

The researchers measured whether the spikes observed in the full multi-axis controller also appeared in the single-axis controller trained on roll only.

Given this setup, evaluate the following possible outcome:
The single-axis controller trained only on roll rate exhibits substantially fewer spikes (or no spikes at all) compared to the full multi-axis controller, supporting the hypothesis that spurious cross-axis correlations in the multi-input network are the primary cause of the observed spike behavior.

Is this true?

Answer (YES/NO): YES